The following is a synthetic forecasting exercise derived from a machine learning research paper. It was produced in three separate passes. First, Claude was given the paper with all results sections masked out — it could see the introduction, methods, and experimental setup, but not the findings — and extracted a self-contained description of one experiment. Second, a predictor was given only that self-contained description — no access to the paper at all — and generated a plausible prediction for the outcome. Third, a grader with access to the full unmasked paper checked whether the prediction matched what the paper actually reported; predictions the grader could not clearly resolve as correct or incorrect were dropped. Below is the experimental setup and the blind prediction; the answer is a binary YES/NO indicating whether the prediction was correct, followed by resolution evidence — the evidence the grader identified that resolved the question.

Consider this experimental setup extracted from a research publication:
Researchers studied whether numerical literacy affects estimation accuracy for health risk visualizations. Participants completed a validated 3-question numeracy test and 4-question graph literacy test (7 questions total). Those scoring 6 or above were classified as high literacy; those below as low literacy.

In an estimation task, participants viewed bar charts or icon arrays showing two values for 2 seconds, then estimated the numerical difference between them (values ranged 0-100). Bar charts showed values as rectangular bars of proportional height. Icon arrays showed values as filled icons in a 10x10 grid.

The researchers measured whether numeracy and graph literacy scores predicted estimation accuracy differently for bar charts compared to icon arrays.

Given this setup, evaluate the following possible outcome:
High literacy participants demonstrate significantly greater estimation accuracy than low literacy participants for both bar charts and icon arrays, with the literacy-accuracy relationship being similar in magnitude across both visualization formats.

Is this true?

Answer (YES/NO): YES